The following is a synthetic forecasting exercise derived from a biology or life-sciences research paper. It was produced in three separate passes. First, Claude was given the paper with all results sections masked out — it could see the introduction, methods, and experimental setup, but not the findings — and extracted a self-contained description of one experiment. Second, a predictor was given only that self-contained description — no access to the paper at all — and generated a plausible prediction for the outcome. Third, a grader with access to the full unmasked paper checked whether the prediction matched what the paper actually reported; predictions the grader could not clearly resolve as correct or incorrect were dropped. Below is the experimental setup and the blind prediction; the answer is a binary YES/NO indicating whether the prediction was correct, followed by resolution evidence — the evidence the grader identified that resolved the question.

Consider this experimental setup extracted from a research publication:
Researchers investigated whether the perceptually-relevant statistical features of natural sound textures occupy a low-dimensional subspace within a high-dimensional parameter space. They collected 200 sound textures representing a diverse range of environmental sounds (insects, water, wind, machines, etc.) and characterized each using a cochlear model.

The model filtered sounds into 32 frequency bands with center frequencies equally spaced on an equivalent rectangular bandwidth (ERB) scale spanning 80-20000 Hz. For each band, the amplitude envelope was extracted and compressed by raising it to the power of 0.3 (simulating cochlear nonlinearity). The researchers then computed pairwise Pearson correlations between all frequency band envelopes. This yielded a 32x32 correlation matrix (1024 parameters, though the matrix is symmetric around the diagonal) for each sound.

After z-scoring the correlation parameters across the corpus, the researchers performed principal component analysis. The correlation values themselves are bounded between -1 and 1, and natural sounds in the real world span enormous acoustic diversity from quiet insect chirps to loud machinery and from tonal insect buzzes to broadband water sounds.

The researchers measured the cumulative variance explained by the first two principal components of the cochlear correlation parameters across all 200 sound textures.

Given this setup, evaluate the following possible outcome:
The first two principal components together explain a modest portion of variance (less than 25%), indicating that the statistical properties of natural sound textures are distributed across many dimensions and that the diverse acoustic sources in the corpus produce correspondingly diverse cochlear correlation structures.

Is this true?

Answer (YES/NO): NO